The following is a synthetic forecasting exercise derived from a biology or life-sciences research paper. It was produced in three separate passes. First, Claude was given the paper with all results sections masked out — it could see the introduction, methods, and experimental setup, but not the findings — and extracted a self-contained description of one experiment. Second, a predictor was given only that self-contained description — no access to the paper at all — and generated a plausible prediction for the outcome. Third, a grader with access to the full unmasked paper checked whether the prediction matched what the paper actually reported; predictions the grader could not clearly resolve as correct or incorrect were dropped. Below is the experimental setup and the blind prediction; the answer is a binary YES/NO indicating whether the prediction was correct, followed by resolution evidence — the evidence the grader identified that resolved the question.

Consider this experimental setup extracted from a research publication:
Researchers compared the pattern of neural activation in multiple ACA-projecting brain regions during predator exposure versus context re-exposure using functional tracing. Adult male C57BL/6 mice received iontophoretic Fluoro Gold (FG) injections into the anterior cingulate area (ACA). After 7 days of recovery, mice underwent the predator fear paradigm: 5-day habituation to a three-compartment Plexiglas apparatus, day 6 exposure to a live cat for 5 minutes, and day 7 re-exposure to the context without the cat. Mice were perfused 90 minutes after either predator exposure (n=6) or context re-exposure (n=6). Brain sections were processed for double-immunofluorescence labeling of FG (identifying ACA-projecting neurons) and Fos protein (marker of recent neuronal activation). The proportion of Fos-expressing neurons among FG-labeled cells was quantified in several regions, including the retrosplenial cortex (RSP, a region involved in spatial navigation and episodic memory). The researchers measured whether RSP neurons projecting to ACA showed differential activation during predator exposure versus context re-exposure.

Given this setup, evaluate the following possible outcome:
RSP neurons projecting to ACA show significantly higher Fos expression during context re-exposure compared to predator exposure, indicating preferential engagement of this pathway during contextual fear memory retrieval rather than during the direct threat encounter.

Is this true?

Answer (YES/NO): NO